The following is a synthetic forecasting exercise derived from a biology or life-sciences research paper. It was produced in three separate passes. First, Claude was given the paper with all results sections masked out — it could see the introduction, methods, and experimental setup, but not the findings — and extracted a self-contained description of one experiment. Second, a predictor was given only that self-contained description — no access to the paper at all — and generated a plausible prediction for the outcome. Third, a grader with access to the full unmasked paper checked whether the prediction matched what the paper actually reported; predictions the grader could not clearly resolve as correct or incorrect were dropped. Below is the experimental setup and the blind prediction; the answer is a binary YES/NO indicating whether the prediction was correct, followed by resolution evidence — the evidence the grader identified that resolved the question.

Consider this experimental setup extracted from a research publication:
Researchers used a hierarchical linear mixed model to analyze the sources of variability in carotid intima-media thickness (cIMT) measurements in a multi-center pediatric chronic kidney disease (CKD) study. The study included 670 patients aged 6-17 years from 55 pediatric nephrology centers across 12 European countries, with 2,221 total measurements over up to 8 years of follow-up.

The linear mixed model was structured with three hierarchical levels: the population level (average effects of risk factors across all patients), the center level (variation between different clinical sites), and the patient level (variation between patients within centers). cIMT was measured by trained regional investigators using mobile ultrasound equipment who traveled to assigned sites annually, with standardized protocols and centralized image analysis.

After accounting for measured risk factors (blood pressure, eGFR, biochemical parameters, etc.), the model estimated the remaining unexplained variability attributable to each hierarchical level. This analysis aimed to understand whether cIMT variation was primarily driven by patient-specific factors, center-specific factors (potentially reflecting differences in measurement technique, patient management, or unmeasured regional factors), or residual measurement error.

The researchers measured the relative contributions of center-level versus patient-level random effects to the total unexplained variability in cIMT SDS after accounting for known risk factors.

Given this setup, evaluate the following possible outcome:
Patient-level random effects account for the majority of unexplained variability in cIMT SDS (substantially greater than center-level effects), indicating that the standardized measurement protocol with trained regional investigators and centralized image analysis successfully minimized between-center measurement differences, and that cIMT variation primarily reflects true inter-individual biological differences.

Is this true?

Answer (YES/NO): NO